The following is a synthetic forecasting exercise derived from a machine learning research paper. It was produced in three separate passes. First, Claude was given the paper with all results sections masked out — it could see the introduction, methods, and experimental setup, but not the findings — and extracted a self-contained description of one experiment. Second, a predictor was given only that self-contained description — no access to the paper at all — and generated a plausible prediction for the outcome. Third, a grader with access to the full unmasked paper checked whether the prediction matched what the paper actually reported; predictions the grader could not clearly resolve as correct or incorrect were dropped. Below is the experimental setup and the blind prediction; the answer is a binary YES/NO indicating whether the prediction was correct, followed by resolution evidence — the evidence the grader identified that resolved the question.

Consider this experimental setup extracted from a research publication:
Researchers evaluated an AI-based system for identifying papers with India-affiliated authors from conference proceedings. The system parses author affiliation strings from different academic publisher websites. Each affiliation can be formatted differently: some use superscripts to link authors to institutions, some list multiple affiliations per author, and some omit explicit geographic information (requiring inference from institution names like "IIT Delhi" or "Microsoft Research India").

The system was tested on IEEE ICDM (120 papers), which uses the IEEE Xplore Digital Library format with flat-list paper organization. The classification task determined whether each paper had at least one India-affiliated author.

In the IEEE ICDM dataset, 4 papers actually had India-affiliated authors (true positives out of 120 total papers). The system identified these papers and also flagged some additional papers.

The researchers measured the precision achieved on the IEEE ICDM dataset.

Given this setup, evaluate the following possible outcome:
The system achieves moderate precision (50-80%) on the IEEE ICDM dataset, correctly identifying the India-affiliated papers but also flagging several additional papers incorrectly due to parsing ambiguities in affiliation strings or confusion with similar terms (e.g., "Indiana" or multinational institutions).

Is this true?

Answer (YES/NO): NO